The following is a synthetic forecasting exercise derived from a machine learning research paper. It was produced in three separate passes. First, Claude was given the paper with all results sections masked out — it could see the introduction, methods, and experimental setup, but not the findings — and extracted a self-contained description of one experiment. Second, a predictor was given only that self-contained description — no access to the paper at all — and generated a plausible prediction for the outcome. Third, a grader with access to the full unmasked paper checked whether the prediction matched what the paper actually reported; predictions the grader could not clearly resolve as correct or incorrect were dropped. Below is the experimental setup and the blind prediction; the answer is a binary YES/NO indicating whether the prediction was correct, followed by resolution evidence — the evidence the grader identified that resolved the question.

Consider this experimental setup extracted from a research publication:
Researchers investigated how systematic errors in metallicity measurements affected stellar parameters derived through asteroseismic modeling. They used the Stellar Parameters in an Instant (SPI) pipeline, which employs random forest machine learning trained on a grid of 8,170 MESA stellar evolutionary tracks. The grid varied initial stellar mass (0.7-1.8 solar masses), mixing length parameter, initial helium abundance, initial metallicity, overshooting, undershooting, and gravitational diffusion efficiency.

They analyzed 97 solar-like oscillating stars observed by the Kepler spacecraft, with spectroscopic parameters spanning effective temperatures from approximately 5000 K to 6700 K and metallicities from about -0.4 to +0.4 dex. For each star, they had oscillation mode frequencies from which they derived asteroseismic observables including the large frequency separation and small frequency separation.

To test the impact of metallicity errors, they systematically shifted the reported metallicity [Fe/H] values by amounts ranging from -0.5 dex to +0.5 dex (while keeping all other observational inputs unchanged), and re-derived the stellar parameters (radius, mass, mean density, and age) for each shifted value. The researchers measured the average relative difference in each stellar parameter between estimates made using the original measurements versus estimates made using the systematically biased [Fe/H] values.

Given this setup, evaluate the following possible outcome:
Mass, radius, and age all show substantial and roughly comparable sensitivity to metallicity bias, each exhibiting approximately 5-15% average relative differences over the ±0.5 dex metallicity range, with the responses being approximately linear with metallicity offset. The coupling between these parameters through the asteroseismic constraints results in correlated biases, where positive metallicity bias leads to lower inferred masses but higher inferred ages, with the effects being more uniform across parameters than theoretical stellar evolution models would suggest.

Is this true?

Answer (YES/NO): NO